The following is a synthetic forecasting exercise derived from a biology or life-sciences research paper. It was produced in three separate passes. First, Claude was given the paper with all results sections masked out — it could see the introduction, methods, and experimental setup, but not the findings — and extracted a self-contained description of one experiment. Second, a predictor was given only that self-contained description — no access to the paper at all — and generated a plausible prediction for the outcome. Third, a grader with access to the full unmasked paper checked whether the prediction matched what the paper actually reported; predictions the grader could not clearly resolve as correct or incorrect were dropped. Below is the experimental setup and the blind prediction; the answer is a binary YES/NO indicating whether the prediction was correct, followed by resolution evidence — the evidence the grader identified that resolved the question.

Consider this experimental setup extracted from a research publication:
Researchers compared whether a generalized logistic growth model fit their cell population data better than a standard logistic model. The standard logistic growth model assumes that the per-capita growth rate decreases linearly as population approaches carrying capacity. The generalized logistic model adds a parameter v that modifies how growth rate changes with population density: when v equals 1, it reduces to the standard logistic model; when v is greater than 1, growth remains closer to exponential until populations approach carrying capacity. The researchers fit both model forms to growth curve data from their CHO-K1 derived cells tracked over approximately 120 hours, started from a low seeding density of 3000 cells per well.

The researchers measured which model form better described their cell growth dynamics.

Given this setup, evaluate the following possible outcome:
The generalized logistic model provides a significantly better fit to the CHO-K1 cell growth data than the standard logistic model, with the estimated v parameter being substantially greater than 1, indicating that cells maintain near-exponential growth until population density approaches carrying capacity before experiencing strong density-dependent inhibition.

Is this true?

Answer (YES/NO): YES